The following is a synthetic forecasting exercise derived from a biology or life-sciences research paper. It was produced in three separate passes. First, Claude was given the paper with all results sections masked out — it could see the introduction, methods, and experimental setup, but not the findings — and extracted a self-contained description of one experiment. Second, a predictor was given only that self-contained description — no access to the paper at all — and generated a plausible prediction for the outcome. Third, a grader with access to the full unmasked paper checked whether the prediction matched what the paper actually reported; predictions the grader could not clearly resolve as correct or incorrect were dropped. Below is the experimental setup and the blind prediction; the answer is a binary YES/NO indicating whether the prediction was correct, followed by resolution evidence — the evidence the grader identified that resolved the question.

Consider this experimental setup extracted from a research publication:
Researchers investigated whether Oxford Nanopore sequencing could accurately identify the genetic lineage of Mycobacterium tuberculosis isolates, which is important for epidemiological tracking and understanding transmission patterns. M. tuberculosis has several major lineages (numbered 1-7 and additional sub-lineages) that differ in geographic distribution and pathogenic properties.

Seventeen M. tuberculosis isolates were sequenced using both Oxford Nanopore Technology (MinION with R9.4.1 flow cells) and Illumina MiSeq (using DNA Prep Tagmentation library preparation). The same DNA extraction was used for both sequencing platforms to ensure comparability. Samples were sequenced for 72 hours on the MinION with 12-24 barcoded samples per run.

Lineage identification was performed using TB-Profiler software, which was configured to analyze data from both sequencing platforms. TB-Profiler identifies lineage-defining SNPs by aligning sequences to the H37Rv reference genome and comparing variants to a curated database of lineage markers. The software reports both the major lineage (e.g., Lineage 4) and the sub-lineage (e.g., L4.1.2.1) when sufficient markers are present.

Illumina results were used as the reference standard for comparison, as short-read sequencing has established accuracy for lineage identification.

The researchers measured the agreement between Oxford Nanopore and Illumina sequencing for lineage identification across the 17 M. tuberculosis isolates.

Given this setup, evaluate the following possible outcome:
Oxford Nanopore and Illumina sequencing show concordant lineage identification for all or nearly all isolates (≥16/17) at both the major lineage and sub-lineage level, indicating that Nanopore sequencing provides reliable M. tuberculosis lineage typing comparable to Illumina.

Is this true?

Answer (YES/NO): YES